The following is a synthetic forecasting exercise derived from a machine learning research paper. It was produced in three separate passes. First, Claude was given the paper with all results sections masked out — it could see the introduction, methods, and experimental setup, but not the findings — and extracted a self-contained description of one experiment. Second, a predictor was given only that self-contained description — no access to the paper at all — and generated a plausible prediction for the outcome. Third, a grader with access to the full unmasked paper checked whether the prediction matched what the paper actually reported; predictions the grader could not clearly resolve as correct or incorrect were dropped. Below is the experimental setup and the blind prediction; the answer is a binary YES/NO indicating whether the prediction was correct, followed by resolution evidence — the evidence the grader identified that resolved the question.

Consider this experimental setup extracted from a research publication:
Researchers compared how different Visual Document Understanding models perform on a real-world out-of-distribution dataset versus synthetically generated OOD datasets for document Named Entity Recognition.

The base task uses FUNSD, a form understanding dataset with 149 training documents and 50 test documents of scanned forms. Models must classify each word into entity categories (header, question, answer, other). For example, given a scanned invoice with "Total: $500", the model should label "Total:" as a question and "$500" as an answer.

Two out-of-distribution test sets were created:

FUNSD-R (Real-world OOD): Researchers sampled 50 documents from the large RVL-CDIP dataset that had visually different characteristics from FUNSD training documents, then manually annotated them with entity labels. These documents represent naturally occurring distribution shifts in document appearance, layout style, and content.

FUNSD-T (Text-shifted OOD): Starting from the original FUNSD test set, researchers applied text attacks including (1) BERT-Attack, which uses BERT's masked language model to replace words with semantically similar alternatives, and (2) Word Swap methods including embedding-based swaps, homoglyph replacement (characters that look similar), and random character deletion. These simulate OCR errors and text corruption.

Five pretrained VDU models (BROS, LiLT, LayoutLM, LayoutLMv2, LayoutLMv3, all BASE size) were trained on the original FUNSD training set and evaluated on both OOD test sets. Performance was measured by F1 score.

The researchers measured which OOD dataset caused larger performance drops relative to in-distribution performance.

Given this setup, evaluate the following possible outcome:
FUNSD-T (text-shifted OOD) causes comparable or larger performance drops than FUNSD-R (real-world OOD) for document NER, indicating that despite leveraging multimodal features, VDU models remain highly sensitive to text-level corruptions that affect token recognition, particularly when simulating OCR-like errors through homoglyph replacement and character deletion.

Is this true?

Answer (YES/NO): NO